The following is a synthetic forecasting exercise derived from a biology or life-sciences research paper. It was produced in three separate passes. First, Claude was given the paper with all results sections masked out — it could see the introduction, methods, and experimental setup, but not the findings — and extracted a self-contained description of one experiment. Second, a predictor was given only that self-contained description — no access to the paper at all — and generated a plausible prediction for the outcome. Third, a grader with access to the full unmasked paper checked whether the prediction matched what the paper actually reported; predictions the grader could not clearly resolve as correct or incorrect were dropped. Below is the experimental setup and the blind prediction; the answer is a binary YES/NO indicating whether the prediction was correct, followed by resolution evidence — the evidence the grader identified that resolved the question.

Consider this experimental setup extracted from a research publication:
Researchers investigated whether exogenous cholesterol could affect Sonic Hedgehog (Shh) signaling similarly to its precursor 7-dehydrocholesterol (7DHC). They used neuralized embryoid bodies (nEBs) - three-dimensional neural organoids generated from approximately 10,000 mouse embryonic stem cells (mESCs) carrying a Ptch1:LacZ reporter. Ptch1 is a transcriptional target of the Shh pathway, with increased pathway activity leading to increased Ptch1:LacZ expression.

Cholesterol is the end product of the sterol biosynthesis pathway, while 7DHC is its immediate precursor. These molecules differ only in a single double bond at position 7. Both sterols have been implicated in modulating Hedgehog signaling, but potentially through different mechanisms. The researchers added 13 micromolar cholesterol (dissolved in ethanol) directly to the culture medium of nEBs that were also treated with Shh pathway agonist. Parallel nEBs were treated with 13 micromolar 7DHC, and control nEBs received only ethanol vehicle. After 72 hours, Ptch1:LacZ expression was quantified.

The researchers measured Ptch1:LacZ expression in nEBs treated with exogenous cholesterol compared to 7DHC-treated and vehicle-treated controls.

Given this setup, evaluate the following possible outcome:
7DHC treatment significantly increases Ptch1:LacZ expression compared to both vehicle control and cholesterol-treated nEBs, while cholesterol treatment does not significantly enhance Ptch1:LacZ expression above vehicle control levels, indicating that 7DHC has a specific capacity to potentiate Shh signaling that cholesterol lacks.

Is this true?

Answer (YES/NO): NO